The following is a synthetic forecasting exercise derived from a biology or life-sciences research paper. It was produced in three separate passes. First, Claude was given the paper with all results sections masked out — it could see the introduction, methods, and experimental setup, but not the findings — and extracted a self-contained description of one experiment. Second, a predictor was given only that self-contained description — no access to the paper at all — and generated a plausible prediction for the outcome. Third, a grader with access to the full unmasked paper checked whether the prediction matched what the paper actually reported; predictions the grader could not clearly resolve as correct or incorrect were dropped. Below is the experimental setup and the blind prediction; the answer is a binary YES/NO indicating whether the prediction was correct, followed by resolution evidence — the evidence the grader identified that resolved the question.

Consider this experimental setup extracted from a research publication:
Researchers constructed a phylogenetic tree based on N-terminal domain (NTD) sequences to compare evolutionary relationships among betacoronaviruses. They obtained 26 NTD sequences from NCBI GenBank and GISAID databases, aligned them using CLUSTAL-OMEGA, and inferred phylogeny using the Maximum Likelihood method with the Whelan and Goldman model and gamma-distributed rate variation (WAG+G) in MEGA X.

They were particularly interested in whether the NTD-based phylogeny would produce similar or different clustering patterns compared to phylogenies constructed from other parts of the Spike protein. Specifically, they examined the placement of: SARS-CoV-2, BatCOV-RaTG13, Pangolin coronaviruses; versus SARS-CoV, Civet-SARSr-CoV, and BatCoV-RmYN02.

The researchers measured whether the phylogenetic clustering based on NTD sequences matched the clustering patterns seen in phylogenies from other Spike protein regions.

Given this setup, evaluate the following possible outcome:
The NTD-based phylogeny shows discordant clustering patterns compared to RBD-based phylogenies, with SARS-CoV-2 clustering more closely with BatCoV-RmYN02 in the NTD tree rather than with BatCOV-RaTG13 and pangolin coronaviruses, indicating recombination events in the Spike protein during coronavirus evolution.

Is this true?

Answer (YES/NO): NO